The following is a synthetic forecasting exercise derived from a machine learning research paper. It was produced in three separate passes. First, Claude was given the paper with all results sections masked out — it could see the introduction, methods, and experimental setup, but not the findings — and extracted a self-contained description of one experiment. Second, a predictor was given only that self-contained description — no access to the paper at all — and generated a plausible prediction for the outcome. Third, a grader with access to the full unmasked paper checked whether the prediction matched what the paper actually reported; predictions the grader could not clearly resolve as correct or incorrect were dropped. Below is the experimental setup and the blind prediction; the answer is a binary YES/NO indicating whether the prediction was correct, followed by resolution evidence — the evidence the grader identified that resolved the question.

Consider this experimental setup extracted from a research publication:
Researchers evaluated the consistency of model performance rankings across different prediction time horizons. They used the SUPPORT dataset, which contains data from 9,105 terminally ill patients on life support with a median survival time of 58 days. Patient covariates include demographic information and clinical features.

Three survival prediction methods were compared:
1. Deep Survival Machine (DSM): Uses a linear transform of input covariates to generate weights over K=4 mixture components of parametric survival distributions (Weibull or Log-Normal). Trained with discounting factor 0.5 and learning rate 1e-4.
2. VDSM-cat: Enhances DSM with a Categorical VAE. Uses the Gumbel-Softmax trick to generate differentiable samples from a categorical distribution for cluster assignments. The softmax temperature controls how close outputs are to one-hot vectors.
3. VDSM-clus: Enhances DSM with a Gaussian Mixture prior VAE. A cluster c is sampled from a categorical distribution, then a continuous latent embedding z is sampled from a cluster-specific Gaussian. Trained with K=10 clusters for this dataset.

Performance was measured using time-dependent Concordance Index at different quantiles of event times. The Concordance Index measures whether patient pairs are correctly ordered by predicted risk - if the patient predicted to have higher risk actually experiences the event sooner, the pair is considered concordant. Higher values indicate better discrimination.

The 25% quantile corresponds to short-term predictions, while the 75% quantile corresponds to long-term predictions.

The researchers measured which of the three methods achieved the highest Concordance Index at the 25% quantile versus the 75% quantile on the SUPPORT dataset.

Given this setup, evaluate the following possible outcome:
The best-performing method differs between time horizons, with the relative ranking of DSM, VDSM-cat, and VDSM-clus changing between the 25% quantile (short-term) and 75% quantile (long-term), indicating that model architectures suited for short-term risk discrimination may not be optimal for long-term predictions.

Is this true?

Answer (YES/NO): YES